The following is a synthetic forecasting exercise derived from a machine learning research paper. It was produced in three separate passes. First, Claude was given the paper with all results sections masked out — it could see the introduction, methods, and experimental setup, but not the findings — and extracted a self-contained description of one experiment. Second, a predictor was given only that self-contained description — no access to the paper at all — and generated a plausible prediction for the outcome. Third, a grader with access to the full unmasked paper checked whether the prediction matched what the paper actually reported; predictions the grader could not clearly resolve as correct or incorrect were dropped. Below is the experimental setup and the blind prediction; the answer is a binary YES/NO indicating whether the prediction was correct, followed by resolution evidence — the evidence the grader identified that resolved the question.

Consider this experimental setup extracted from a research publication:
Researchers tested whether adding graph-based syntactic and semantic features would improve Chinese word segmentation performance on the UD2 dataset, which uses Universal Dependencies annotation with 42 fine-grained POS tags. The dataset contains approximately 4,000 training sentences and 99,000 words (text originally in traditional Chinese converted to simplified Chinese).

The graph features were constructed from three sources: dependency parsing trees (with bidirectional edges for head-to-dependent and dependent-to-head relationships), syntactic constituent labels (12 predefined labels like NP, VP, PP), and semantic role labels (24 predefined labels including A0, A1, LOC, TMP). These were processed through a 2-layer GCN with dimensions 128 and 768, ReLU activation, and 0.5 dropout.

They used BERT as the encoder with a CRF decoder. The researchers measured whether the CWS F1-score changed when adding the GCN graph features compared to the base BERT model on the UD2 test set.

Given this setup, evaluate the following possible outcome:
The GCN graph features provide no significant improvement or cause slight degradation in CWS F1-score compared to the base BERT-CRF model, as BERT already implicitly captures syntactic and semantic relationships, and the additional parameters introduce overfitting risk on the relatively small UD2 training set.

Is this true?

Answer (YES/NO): YES